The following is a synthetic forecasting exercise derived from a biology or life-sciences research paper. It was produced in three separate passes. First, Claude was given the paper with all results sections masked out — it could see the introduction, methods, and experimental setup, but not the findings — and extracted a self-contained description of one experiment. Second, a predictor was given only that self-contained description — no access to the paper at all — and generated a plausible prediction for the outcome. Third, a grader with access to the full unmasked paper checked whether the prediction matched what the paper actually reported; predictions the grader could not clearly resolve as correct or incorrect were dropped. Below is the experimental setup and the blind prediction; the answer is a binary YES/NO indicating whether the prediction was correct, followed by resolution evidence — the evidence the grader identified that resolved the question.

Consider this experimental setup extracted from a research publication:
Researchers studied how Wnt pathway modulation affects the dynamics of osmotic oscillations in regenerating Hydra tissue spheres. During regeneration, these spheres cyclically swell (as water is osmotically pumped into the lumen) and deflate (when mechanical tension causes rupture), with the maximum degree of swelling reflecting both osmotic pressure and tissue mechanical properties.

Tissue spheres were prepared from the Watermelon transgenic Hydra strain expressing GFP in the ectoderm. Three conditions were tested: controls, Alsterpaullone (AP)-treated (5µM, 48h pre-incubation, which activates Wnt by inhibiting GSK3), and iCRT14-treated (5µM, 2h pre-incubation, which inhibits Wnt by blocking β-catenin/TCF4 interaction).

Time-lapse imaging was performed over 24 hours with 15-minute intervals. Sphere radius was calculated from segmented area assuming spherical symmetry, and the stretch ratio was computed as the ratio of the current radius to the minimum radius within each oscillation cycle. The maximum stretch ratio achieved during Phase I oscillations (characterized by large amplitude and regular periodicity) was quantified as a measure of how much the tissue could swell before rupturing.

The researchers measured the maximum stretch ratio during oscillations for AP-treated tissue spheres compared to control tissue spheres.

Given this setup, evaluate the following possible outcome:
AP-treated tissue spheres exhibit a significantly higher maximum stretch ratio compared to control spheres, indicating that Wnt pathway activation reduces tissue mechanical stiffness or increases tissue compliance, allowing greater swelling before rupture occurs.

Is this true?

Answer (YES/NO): YES